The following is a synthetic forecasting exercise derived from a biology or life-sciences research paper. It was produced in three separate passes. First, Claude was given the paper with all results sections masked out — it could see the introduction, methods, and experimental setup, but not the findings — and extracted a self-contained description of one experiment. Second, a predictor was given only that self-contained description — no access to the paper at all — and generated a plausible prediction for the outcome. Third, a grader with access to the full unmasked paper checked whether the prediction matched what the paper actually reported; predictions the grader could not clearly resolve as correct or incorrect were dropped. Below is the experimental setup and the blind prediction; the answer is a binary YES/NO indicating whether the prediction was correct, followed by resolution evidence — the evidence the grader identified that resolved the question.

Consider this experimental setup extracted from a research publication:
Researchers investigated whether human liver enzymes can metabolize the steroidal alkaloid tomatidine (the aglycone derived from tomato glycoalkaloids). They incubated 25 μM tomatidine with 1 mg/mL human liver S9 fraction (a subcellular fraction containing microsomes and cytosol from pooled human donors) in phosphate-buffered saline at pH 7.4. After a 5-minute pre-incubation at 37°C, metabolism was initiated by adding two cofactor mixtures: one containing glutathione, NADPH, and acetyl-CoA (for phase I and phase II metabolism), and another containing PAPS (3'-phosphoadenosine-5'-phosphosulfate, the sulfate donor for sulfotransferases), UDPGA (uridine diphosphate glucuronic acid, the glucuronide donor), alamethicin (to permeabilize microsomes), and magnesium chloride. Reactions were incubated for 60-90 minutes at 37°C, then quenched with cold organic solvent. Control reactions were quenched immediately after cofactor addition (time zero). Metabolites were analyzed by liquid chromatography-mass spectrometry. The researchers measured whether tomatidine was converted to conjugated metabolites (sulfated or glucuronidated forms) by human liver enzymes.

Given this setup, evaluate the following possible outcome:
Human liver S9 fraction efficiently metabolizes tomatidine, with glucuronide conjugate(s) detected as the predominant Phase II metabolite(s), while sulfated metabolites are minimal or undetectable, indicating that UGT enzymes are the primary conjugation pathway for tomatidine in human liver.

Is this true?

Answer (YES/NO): NO